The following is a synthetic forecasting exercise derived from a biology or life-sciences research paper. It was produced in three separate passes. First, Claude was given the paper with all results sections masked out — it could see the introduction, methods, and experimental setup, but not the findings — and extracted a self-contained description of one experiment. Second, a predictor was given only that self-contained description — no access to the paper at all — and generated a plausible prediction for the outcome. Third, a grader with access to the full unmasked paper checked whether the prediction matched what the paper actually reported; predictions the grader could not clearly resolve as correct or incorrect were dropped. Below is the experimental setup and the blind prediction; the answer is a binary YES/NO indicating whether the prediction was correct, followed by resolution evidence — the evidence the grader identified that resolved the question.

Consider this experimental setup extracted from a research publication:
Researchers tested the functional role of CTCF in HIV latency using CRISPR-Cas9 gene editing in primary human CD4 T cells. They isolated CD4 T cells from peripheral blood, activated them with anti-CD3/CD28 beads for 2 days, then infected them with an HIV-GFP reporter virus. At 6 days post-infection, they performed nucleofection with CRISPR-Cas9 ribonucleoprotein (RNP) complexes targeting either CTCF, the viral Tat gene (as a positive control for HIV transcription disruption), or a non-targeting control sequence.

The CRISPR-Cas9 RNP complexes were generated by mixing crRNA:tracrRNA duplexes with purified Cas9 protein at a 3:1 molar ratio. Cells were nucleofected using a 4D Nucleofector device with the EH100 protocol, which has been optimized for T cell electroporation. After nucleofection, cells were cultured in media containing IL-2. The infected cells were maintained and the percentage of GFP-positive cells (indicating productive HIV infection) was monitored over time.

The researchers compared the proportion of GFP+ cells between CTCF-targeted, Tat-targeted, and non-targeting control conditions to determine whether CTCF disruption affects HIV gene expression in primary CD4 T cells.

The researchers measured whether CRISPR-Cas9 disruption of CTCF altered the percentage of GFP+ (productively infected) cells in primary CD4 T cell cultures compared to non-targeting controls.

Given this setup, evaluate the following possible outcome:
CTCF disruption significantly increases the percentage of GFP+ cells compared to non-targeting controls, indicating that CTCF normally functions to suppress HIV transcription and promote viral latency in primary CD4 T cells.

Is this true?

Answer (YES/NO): YES